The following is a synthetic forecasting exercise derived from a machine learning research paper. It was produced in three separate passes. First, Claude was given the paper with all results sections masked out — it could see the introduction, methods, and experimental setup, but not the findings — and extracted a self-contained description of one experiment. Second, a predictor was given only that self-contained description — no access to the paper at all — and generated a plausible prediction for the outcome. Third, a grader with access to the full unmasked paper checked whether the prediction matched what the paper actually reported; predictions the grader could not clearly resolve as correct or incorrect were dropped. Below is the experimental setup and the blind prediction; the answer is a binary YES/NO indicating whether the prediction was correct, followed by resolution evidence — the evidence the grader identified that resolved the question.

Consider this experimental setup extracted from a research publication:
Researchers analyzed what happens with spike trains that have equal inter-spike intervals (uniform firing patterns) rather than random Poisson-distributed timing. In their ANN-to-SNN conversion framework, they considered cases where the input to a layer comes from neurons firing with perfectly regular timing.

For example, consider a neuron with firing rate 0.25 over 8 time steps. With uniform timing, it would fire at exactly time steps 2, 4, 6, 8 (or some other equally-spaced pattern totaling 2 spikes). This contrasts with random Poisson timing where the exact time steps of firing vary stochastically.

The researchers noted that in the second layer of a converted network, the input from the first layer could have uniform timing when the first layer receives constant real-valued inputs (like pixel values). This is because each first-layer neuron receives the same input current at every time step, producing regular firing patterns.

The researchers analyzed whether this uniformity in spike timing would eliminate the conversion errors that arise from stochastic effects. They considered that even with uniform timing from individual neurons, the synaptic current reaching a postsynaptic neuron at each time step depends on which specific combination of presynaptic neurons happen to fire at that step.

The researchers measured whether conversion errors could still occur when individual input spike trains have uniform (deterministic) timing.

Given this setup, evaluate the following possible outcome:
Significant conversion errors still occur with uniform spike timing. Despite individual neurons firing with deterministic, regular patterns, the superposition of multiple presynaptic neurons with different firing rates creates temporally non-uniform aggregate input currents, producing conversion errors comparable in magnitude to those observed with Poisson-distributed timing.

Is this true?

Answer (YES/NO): NO